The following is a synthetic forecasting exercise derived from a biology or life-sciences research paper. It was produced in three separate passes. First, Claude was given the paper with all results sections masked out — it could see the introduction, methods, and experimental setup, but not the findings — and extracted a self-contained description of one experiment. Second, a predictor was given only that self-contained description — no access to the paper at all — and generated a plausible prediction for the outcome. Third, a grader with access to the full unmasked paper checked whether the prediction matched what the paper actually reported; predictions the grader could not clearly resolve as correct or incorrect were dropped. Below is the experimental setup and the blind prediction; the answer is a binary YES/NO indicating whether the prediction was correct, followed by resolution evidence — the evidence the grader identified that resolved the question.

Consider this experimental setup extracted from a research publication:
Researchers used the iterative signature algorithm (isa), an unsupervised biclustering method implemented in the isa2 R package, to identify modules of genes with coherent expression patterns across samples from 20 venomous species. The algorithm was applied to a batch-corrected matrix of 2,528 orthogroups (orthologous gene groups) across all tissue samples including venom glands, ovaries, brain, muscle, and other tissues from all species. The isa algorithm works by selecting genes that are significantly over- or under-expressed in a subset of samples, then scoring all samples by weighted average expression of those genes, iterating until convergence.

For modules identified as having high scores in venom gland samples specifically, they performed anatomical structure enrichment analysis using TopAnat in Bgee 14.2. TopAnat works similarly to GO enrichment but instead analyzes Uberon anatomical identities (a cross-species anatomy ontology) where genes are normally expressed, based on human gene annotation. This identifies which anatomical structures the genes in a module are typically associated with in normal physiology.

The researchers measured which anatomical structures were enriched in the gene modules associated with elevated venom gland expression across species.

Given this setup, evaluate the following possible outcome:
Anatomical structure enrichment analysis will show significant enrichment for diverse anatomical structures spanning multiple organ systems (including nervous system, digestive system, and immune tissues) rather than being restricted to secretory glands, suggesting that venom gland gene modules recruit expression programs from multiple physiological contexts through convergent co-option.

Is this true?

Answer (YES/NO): NO